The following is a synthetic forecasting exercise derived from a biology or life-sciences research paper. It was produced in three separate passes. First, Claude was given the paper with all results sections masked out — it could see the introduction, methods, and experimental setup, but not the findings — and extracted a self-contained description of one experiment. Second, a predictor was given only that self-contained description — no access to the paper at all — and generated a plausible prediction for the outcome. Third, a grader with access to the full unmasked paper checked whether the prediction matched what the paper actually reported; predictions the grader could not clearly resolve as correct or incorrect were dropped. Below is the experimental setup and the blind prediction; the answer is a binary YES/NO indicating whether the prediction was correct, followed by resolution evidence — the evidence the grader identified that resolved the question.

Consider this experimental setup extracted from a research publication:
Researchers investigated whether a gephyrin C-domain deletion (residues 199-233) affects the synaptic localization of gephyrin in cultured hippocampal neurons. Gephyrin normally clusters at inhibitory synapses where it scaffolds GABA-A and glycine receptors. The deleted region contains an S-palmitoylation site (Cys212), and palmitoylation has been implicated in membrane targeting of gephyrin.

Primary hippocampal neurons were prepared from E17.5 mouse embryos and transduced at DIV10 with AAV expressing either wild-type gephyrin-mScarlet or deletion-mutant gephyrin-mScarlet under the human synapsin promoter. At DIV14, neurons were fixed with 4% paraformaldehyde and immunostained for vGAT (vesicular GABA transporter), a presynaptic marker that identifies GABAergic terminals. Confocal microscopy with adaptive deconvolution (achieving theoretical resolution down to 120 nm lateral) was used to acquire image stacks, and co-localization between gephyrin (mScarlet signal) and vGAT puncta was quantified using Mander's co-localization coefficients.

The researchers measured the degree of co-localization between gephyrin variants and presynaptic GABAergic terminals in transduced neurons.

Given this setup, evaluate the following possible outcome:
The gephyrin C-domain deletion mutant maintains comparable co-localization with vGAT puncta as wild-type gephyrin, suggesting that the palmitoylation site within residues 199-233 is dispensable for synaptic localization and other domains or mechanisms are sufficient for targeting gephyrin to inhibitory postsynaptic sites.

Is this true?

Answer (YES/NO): NO